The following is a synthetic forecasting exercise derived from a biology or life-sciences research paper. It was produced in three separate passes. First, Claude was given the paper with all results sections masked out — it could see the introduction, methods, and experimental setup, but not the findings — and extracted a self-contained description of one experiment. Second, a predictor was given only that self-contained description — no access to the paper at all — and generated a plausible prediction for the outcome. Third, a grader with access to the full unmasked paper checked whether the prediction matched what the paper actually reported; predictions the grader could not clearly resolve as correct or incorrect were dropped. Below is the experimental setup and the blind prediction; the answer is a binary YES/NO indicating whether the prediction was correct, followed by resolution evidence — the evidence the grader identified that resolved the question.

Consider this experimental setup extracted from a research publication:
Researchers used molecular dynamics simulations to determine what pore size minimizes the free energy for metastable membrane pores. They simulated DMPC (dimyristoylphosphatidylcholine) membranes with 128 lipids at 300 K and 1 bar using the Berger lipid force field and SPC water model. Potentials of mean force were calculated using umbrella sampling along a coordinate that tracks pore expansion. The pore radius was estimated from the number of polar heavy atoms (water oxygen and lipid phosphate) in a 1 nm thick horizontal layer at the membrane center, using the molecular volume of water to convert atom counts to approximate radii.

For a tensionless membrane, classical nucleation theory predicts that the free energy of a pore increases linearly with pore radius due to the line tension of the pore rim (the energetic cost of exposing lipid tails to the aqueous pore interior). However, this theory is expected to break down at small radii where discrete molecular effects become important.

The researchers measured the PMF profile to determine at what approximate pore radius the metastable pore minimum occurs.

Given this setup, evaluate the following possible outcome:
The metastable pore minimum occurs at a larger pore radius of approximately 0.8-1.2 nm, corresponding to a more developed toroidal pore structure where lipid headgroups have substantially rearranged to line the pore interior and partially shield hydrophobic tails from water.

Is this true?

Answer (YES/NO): YES